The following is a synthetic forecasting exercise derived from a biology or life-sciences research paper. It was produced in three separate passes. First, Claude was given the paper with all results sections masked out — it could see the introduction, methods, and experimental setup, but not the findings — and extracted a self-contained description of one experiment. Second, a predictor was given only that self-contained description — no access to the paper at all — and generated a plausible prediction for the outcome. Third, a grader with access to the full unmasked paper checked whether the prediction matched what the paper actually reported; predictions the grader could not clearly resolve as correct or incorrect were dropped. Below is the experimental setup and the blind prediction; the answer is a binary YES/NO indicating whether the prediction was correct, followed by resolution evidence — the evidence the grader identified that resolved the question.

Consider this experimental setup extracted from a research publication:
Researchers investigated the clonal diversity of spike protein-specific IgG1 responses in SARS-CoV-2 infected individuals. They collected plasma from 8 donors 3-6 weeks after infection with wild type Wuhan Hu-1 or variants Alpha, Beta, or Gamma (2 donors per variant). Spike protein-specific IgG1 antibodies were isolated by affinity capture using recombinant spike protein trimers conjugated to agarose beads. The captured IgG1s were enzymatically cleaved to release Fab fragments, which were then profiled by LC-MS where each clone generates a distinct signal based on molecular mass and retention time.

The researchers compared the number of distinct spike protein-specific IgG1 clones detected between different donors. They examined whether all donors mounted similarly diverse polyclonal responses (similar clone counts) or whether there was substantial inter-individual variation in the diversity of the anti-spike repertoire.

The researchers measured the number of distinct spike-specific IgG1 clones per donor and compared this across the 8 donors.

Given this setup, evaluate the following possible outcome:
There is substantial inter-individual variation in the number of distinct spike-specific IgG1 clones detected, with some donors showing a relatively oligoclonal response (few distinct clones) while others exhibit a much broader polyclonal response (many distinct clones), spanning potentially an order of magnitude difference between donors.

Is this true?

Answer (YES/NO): YES